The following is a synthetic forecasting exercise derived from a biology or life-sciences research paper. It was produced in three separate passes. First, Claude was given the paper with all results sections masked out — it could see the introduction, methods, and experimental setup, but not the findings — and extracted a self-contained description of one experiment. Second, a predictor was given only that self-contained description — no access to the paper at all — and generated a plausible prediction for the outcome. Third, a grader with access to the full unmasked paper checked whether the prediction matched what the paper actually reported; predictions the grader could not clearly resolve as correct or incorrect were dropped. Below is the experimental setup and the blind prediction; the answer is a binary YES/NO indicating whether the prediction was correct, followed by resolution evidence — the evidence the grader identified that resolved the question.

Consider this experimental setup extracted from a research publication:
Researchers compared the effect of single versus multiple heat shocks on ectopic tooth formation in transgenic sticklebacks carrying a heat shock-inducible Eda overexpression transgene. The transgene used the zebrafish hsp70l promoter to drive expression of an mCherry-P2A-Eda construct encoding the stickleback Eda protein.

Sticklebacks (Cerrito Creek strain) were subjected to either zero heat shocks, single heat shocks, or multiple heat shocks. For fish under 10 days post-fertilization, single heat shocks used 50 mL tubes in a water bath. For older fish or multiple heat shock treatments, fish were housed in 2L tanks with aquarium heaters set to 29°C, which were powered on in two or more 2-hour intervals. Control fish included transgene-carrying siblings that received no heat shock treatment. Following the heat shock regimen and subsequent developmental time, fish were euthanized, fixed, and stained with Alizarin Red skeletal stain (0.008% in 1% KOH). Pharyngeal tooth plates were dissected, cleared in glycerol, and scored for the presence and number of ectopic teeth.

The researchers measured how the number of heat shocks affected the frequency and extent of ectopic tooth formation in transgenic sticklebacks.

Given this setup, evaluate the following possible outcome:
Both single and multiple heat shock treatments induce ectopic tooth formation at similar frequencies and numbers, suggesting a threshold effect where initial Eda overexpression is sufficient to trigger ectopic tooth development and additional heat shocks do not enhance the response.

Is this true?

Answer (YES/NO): NO